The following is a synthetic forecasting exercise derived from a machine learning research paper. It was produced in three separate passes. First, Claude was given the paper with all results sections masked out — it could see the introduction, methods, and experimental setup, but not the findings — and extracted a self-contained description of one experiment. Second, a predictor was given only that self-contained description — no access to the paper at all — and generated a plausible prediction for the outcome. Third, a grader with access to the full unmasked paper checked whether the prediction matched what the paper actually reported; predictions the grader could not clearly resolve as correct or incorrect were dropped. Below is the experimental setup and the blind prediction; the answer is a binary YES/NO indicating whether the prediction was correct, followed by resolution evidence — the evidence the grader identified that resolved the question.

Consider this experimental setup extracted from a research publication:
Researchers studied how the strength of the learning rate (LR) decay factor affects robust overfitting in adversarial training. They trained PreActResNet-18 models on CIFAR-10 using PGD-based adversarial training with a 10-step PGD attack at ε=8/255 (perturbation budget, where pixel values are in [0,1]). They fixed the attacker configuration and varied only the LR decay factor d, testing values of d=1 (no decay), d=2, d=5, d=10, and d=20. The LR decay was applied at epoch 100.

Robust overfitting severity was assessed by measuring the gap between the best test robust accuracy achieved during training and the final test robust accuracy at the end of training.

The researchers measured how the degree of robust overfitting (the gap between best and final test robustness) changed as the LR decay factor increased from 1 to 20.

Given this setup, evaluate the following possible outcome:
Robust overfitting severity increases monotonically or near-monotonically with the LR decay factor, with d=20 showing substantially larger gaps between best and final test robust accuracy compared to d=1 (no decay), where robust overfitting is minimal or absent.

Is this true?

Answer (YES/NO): YES